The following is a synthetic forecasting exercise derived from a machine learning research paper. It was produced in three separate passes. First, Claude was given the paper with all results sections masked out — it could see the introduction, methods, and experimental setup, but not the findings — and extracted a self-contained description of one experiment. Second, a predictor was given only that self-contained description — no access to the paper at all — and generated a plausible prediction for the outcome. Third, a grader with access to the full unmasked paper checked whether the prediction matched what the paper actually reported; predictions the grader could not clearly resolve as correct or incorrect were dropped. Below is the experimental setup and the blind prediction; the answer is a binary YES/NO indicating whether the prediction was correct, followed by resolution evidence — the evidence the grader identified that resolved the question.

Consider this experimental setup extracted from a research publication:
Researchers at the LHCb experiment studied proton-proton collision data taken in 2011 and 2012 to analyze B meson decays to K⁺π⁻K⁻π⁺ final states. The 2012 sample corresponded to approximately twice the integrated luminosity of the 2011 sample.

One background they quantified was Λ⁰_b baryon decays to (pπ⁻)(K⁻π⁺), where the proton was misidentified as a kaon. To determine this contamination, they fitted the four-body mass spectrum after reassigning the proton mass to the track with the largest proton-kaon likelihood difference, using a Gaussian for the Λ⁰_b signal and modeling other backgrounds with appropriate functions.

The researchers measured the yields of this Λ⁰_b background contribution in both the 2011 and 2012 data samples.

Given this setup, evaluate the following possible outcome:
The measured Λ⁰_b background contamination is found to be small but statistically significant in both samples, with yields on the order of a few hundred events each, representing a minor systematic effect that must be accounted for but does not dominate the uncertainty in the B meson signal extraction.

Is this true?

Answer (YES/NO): NO